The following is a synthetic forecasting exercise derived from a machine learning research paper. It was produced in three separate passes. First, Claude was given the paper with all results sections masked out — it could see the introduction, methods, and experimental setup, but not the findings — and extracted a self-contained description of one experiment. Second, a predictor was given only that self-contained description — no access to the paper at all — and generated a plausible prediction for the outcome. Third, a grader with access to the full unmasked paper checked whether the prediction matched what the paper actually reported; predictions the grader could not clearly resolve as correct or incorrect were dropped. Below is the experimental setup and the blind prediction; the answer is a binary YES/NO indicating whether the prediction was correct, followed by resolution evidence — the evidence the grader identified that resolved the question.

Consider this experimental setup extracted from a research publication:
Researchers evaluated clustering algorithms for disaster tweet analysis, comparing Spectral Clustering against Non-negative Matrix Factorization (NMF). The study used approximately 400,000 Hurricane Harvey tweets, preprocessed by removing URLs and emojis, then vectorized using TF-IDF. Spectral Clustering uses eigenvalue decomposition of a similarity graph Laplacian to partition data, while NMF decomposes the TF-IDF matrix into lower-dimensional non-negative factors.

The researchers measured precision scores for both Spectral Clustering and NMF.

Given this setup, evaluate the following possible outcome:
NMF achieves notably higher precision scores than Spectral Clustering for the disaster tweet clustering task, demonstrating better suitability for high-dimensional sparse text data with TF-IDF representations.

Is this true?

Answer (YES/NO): NO